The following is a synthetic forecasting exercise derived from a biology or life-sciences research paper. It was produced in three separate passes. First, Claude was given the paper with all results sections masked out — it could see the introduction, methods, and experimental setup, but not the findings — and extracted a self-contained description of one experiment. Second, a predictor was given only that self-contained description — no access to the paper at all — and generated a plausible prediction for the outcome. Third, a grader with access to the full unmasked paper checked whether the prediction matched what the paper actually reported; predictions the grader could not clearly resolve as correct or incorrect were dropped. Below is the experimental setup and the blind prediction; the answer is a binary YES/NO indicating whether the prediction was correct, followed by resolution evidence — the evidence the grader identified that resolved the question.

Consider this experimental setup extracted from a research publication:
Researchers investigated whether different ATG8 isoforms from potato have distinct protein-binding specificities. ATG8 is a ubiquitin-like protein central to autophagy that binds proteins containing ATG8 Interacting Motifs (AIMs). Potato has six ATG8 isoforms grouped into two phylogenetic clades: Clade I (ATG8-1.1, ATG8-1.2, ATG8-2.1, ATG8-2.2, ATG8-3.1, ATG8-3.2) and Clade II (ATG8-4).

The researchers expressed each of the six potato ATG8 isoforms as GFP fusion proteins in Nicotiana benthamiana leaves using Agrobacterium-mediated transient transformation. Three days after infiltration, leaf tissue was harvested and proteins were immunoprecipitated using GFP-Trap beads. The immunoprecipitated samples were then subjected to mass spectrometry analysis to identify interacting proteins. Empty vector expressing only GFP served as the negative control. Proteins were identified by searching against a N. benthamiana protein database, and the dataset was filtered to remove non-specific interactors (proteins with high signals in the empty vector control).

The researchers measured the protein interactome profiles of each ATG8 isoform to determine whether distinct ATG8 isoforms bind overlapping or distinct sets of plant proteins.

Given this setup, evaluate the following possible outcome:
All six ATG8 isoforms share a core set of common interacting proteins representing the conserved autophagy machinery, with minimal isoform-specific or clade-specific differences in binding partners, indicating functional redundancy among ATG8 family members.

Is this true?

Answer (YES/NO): NO